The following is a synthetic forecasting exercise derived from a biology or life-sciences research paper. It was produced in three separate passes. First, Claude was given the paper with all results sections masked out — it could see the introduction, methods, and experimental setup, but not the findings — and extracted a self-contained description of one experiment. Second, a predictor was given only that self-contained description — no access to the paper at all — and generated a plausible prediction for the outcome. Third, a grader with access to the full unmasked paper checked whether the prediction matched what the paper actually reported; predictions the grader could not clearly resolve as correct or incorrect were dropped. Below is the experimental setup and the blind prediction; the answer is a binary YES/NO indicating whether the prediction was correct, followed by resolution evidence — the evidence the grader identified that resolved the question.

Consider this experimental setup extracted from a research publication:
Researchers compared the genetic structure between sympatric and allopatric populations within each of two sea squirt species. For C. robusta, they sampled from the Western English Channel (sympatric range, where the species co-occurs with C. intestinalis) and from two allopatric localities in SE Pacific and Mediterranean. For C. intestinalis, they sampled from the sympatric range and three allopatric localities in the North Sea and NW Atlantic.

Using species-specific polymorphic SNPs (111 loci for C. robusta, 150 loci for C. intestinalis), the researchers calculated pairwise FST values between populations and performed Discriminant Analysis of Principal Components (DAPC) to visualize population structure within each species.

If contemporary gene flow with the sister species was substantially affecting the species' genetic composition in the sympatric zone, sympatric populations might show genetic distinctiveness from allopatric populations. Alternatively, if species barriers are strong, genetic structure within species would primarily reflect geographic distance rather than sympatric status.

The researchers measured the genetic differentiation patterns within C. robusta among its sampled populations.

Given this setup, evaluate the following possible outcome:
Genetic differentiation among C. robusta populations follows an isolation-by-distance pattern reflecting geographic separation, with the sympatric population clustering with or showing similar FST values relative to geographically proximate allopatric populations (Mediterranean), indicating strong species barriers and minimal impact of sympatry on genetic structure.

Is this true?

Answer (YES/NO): NO